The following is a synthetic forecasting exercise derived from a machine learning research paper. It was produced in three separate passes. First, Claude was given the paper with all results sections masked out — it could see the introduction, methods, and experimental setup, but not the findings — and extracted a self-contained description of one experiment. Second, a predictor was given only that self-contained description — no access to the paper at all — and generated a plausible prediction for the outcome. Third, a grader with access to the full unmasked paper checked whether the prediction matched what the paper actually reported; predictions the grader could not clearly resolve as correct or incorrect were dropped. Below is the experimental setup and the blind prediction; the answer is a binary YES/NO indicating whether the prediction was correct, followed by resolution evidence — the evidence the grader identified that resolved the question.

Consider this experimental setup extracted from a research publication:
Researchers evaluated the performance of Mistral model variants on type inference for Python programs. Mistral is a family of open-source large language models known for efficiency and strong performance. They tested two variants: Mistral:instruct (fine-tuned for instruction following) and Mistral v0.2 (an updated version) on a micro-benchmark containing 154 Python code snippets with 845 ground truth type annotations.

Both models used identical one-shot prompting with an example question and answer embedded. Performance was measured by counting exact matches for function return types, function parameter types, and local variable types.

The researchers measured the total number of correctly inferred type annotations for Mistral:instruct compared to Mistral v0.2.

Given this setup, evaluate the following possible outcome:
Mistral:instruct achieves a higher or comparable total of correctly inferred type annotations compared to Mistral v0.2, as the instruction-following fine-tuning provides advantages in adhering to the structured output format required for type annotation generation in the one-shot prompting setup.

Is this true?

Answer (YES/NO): YES